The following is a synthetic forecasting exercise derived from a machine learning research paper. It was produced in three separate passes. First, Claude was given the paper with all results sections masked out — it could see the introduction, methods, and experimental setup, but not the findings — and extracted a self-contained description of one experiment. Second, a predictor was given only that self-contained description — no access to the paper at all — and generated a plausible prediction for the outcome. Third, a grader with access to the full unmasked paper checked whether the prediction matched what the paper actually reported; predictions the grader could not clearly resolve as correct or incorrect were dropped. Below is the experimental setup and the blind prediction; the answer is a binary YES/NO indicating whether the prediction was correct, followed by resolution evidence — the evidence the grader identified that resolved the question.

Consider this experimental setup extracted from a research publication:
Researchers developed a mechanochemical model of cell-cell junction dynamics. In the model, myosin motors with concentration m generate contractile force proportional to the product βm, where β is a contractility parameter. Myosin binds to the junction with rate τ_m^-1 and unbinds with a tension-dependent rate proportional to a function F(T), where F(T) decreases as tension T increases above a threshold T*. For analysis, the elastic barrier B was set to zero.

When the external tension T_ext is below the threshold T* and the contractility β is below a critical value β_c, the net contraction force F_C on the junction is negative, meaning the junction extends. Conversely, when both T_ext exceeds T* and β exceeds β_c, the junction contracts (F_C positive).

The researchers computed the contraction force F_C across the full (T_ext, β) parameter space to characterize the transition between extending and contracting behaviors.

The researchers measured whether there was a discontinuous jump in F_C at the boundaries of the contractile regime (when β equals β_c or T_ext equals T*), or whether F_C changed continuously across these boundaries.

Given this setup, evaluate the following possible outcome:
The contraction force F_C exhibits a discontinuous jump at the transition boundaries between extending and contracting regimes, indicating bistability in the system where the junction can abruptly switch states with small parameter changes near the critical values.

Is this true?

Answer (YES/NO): NO